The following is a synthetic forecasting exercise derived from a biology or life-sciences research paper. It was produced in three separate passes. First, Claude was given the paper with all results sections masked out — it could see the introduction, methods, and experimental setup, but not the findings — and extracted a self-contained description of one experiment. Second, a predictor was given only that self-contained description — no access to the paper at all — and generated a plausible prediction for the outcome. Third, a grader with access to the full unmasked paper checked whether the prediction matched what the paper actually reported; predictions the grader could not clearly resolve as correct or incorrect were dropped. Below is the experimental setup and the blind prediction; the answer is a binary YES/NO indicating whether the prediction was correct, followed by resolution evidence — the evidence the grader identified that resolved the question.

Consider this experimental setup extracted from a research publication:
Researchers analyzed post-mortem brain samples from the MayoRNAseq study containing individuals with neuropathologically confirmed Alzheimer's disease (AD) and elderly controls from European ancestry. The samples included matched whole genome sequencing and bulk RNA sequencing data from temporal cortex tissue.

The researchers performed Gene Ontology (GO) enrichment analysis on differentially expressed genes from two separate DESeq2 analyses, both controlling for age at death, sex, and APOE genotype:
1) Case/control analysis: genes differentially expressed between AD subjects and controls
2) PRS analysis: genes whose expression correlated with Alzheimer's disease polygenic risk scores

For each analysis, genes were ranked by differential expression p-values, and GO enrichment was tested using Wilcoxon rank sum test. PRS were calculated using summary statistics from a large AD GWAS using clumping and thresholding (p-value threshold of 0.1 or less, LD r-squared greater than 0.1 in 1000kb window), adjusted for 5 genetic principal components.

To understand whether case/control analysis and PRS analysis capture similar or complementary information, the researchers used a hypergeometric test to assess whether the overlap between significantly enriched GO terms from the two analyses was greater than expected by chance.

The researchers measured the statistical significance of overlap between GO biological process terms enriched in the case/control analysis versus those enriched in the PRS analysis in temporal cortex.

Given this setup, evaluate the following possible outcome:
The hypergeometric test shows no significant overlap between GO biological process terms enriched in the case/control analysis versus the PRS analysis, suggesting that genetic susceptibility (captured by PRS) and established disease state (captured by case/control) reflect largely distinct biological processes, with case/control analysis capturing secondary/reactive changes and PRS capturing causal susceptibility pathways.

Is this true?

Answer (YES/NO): NO